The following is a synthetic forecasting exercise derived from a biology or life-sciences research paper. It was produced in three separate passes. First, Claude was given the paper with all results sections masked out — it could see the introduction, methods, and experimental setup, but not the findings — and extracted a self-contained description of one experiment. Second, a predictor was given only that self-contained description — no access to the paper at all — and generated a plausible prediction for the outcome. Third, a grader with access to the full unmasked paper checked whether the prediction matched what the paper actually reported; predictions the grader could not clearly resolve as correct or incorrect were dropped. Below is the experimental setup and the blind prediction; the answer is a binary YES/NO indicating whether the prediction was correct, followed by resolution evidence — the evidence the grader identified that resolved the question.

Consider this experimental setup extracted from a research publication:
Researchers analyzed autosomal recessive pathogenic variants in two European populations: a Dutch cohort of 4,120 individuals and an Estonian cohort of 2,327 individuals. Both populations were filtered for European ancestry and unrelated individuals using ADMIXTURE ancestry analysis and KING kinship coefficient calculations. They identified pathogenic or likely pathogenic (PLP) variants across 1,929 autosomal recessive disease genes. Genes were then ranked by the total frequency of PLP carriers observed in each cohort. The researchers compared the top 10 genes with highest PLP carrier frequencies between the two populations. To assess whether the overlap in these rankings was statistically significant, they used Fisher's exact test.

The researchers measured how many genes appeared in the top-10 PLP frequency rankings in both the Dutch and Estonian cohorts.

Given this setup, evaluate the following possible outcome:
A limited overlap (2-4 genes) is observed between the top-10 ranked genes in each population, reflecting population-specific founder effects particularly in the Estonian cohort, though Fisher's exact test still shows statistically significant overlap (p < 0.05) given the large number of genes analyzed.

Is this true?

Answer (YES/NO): NO